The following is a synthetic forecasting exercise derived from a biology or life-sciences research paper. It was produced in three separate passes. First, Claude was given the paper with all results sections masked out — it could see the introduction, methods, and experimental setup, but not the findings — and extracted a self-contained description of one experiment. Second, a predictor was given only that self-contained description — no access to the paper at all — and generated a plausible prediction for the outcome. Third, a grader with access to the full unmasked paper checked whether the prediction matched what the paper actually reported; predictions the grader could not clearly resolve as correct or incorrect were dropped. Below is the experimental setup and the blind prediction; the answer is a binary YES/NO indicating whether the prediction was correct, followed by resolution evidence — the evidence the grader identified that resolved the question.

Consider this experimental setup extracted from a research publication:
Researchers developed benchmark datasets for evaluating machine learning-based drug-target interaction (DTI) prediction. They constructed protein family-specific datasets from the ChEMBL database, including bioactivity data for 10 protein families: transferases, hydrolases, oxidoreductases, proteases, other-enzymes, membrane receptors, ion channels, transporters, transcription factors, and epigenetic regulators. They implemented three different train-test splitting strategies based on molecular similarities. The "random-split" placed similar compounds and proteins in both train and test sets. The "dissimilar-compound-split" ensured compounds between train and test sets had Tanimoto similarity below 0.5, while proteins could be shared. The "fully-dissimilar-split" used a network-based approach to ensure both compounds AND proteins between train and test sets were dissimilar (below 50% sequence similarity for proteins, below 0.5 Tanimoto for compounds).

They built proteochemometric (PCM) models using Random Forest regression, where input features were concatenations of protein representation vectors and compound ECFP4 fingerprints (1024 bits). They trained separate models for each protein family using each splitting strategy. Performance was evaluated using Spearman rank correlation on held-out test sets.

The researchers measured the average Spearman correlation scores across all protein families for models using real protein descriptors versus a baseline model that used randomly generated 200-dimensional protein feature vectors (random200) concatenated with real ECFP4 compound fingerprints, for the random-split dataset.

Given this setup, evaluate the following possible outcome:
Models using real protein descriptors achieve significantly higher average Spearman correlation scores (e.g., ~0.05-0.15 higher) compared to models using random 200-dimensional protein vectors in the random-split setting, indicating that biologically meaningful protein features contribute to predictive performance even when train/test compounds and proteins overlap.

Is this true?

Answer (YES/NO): NO